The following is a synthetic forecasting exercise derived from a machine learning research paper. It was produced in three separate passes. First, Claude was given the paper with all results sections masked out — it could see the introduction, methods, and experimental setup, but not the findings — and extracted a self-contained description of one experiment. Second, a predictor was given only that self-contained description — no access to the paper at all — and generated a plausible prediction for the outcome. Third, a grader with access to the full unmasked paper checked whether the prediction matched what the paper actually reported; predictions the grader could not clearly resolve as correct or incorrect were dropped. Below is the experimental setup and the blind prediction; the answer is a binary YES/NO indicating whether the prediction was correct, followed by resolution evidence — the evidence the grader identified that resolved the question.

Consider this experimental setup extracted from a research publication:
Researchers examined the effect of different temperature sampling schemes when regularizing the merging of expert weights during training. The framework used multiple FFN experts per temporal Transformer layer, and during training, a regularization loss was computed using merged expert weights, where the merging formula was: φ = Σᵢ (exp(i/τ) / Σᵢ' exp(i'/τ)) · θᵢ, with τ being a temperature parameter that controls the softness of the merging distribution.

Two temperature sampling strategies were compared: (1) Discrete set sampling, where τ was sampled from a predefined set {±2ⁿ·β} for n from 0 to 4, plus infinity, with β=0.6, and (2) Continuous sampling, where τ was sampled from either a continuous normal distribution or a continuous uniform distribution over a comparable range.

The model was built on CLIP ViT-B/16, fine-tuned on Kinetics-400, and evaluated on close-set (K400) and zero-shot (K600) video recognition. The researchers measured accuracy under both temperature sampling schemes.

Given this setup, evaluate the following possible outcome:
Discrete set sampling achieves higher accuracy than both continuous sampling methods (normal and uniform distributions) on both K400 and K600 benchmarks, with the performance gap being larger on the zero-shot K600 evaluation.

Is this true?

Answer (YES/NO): YES